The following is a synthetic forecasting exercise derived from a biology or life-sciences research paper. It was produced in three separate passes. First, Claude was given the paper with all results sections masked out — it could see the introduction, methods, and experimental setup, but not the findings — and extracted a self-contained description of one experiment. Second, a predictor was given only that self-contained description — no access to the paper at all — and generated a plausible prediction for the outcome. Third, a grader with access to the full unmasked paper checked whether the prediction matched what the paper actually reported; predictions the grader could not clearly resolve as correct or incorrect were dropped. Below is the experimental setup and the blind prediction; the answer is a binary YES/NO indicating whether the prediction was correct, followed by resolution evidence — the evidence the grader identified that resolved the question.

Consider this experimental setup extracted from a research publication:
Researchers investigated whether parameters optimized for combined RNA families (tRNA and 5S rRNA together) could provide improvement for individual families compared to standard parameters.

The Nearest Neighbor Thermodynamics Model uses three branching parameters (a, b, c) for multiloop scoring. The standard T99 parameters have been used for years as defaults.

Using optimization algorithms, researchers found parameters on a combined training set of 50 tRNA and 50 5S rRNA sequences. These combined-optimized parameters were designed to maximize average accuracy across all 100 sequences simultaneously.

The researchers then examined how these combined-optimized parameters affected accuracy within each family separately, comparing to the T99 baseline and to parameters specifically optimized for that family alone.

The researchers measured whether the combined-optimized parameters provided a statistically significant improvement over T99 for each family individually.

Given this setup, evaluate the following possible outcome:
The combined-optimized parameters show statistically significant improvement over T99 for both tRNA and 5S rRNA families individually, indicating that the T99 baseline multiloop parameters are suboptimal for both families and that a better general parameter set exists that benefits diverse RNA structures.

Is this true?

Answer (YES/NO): NO